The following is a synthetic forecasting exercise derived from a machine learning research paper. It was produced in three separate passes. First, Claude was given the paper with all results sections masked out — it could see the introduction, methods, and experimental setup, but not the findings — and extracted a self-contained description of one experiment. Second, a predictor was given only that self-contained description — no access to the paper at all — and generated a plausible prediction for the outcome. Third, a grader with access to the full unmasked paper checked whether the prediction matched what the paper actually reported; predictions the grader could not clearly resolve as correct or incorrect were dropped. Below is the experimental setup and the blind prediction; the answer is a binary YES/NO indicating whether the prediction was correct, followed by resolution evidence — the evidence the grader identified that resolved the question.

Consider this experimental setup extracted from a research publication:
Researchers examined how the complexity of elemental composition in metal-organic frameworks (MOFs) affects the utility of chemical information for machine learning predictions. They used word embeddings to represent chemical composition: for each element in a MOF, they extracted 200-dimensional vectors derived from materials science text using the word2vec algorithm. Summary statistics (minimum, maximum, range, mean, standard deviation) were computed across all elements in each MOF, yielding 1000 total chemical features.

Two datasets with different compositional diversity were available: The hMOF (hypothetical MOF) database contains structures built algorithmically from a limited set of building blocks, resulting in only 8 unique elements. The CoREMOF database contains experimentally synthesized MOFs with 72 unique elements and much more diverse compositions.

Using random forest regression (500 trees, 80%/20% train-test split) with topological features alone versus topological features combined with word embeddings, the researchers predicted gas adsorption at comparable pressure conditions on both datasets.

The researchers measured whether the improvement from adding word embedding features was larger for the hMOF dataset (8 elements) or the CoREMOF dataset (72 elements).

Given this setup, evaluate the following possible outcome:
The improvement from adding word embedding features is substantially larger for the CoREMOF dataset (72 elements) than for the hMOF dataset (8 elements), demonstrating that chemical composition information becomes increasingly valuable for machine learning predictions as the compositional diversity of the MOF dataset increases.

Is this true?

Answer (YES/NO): YES